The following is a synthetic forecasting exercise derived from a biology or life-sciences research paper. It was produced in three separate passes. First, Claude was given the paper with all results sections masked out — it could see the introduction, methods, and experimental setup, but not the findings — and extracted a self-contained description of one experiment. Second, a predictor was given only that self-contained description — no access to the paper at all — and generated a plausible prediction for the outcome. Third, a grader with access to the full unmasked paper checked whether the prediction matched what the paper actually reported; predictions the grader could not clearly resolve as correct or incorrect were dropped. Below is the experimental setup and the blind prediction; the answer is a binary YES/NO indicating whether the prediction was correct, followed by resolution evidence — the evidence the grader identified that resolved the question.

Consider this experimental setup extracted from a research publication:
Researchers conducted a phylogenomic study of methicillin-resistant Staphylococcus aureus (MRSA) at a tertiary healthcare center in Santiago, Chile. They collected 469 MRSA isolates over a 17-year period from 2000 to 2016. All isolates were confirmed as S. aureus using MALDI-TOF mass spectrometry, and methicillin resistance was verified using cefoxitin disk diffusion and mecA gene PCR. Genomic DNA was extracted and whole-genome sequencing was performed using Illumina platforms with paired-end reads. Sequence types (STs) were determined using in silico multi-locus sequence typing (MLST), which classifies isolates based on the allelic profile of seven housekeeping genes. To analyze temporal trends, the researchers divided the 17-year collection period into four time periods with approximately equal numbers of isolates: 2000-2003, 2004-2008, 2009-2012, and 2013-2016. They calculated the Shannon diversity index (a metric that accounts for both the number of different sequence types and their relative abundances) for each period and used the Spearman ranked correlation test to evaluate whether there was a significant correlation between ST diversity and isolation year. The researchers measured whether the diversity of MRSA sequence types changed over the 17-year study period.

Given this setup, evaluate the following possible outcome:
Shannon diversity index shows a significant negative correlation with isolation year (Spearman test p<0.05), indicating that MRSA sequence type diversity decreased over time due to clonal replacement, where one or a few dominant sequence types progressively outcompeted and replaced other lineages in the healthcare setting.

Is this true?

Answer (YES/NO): NO